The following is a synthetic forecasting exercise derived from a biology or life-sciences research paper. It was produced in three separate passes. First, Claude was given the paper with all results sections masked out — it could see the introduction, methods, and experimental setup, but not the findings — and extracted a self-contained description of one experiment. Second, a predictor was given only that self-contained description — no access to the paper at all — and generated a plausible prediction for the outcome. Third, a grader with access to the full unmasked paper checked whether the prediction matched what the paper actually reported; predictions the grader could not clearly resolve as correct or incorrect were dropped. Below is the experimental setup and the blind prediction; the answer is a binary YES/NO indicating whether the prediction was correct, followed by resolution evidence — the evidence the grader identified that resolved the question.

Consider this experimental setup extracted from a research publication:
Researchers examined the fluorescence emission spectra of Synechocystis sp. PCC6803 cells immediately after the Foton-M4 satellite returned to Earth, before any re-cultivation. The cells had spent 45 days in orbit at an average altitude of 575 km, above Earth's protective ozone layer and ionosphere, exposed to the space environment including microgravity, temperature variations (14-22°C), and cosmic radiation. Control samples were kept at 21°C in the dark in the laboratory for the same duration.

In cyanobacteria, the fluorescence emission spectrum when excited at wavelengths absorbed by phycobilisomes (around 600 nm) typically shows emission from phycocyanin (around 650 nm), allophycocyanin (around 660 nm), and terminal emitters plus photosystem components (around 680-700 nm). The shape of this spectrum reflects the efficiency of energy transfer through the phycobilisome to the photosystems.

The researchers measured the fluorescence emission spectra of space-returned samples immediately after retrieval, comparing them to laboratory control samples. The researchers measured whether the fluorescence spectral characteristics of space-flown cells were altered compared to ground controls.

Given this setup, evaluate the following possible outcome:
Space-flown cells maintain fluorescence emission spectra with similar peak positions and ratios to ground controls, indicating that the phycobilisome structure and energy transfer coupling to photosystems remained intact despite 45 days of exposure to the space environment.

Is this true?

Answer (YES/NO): NO